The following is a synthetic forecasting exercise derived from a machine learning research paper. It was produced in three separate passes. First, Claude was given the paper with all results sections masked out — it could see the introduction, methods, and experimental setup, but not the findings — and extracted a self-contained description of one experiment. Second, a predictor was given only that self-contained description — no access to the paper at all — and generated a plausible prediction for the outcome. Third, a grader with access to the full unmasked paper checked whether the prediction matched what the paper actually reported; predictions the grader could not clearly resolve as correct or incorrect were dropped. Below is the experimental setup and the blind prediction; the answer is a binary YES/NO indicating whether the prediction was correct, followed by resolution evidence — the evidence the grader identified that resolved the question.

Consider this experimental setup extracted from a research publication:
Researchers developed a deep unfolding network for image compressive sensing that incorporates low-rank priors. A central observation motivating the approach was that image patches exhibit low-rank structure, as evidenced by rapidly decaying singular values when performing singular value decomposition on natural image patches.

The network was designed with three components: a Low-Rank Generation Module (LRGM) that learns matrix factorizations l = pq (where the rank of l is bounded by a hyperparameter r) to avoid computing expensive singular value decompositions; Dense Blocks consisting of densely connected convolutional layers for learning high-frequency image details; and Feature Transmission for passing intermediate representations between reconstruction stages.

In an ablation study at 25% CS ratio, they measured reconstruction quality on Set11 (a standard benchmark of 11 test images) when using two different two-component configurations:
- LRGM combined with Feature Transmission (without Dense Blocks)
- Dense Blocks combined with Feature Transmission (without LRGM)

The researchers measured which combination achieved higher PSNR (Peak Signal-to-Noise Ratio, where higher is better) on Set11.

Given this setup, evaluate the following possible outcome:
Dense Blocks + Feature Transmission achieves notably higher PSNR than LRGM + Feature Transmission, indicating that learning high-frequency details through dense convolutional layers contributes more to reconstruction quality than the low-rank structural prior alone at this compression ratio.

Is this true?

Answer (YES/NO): NO